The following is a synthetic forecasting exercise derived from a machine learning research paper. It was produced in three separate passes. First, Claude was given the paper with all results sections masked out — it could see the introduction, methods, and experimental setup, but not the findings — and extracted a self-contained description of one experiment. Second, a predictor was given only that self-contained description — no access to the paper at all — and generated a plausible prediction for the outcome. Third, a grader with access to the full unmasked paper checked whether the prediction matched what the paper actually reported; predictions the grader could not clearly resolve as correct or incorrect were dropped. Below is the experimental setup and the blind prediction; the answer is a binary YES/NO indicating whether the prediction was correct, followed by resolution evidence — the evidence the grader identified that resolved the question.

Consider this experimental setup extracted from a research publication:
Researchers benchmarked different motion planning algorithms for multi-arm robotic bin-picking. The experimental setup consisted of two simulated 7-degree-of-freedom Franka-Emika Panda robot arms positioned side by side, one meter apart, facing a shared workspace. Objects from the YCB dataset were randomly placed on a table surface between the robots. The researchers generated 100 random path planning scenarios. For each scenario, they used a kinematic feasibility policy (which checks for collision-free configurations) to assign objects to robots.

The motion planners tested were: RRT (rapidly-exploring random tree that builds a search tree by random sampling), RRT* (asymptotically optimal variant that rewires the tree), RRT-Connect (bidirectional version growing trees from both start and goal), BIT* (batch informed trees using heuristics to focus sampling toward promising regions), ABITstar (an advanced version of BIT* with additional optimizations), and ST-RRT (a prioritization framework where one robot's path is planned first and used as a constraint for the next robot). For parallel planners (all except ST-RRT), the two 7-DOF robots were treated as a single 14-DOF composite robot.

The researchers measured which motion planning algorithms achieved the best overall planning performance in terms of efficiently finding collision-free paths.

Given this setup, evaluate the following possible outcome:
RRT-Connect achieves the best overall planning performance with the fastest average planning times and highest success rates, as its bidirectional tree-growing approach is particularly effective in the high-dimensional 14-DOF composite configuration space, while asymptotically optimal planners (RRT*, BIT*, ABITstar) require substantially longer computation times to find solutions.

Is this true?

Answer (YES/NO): NO